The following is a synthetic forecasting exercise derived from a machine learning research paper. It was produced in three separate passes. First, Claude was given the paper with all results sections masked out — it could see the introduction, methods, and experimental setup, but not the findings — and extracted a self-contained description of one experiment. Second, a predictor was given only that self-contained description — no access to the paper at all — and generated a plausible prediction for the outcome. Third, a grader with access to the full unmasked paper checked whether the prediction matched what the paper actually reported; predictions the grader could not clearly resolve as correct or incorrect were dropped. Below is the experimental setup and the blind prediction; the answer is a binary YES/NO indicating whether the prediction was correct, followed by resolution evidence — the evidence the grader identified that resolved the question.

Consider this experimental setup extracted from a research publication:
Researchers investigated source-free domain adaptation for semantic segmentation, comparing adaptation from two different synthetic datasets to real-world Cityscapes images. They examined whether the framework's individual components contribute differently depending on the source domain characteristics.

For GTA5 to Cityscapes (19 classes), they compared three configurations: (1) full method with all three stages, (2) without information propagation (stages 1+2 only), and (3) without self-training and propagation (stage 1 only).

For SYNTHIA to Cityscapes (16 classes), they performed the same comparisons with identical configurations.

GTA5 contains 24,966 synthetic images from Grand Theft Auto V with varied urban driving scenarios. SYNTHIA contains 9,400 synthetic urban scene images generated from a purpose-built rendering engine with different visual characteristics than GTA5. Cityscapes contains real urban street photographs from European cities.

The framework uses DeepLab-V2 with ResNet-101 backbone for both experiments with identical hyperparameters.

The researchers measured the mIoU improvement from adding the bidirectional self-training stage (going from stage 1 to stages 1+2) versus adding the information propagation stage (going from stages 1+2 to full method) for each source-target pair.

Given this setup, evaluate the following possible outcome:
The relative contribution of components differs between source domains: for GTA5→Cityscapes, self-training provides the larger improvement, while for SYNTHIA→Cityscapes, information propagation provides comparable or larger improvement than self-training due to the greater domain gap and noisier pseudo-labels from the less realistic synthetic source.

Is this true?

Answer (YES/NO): NO